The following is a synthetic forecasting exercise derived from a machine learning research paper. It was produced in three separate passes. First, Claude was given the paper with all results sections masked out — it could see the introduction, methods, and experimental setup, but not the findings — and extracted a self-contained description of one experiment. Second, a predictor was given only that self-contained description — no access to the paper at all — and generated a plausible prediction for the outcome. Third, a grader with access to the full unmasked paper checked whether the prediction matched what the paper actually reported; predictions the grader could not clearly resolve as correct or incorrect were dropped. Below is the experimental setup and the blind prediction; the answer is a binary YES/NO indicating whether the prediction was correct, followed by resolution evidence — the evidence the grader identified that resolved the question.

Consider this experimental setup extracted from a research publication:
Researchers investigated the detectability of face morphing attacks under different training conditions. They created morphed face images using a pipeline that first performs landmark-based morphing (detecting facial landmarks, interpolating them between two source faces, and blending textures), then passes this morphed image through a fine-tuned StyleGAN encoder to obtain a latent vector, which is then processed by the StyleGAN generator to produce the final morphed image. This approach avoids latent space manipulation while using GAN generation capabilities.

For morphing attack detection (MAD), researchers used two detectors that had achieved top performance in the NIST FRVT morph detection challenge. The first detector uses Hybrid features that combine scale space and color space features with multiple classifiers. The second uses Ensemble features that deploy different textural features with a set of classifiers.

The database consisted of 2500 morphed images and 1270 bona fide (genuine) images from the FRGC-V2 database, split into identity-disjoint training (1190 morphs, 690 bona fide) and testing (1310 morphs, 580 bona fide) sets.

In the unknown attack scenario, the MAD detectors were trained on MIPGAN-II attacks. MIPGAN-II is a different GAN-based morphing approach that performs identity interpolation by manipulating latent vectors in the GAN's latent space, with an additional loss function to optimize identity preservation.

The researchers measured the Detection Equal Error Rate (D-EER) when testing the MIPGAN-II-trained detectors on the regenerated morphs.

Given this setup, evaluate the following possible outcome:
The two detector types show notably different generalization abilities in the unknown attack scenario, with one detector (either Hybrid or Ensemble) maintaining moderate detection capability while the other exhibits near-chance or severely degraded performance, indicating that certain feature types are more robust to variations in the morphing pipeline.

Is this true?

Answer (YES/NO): NO